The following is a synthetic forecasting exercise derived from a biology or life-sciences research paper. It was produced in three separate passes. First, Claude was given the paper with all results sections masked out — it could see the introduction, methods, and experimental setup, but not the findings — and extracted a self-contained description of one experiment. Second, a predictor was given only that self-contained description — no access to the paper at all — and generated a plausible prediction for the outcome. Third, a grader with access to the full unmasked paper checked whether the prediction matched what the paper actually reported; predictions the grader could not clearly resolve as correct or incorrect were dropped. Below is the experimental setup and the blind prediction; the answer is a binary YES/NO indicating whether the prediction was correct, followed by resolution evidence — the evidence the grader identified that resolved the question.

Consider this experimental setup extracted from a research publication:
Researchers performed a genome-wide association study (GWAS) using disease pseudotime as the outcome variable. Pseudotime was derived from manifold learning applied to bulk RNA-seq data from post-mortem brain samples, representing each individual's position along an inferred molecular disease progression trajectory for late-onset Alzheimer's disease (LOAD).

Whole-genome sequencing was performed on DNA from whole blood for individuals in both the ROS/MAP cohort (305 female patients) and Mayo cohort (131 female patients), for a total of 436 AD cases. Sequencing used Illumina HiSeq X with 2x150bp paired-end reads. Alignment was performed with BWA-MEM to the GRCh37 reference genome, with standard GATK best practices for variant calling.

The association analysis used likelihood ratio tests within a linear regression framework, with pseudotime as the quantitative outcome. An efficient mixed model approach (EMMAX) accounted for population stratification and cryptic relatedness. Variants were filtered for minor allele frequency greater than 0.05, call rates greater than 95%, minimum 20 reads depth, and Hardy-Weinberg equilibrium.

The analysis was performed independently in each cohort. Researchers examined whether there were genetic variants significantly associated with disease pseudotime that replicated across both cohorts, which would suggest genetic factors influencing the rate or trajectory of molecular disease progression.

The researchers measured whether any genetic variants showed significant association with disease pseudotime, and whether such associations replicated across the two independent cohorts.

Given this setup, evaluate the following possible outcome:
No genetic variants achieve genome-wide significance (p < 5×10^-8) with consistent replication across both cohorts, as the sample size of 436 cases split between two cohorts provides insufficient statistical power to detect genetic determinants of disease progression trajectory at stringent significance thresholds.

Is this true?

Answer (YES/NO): YES